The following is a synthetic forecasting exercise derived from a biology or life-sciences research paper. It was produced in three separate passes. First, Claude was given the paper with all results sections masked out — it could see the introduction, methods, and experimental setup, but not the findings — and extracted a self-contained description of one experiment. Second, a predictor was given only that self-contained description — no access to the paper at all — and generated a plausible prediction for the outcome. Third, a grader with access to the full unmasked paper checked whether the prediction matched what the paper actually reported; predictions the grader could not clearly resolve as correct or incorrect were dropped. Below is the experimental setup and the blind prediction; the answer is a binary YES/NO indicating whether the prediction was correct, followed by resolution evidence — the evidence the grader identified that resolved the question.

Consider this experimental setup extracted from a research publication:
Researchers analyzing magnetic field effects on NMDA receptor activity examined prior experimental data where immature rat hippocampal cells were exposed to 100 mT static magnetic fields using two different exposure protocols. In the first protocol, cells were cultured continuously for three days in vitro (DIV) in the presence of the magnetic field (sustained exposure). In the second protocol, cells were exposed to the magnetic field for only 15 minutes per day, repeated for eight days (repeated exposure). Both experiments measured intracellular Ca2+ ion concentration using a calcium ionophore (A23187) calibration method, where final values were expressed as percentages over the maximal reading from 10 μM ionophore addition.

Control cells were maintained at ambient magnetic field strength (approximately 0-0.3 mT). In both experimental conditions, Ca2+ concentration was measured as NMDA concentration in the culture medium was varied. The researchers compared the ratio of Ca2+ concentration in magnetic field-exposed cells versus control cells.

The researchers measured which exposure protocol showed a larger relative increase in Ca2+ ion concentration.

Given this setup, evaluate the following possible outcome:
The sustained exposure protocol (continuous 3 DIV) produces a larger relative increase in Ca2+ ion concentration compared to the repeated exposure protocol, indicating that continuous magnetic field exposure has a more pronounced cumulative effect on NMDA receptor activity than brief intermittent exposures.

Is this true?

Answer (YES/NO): YES